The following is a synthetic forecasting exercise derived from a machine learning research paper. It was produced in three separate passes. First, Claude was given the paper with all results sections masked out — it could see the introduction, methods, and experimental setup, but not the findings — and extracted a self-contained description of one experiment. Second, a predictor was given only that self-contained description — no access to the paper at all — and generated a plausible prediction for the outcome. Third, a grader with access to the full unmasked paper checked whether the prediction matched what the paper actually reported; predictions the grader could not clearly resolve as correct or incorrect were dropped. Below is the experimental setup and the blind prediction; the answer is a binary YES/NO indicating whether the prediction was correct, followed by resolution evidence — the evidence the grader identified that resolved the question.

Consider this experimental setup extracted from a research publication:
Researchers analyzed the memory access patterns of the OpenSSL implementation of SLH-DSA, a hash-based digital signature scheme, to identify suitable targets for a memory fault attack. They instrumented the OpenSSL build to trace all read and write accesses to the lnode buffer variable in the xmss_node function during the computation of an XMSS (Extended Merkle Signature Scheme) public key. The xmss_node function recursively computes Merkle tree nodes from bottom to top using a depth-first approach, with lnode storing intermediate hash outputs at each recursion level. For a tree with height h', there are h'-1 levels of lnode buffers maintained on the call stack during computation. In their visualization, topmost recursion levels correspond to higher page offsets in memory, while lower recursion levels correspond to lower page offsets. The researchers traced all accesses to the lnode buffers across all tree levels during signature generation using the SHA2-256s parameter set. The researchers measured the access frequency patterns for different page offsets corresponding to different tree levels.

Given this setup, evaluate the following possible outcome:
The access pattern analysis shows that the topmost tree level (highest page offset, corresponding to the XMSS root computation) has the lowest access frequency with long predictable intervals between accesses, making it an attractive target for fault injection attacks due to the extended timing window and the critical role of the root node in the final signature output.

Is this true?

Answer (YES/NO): NO